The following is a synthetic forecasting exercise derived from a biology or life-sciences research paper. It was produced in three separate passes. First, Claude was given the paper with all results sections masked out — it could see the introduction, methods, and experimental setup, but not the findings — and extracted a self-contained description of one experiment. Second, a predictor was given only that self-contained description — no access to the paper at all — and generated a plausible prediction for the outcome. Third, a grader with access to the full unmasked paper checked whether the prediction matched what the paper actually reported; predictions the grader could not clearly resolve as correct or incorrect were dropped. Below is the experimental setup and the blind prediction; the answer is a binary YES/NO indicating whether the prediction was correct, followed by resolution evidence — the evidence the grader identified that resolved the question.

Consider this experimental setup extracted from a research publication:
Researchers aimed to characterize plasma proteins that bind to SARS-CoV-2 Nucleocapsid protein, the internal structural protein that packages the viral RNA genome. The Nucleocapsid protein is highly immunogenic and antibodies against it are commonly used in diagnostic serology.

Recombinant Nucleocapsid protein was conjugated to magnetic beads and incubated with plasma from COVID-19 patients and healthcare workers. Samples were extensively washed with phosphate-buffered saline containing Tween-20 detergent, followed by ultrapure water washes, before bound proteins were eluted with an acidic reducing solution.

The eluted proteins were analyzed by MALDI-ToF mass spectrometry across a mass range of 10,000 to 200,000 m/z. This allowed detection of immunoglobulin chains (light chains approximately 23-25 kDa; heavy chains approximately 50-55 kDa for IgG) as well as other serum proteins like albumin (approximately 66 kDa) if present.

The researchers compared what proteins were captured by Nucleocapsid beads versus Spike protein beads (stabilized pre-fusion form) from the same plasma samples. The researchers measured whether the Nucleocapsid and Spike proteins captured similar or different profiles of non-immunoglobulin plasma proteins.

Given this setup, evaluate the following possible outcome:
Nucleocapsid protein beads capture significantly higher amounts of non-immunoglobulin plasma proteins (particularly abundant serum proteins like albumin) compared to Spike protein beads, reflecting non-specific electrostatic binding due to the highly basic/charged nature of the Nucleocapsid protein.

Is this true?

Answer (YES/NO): NO